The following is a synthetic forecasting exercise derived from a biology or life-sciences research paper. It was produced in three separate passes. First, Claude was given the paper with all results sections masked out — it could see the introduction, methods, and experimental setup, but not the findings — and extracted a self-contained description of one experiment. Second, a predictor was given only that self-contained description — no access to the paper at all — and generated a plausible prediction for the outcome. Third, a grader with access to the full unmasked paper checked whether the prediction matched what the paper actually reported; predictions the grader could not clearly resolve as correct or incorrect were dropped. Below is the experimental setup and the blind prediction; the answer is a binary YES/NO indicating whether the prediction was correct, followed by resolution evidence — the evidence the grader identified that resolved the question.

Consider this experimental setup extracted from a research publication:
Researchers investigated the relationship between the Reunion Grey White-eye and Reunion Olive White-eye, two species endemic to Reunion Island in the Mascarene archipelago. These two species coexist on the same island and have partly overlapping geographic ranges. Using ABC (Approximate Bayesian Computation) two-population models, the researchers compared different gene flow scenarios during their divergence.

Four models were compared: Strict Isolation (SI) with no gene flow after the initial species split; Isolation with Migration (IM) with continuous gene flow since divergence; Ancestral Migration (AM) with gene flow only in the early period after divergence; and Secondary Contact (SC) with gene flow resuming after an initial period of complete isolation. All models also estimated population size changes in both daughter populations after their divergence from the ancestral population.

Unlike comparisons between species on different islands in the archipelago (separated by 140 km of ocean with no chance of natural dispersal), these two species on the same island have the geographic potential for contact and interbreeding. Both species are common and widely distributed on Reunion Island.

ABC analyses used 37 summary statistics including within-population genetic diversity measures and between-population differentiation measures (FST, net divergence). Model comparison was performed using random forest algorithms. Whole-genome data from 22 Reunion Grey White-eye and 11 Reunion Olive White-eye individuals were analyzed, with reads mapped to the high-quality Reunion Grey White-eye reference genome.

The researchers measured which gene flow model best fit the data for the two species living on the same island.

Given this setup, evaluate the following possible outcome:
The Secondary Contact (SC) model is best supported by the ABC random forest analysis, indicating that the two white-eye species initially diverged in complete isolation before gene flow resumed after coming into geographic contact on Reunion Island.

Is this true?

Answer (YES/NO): NO